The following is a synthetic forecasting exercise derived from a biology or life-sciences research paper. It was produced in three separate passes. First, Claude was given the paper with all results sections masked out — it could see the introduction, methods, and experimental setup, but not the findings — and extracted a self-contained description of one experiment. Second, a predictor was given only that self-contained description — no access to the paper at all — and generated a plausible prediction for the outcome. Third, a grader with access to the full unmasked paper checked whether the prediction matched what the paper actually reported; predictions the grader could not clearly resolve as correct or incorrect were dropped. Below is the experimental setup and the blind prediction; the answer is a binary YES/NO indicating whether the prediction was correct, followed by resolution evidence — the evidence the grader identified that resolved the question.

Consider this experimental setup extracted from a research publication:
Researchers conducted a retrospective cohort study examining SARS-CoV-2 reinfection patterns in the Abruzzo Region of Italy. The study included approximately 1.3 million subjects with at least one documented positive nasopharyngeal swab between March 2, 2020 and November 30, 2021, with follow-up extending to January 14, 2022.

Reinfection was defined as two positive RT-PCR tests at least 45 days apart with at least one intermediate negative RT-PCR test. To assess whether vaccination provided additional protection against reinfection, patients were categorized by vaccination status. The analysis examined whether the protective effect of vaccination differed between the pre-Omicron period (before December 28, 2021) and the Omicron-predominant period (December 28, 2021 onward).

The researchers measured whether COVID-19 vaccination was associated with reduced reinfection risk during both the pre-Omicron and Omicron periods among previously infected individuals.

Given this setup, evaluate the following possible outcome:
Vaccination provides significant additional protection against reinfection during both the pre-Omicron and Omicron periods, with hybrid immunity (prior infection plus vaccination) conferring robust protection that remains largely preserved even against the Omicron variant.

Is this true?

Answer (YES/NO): NO